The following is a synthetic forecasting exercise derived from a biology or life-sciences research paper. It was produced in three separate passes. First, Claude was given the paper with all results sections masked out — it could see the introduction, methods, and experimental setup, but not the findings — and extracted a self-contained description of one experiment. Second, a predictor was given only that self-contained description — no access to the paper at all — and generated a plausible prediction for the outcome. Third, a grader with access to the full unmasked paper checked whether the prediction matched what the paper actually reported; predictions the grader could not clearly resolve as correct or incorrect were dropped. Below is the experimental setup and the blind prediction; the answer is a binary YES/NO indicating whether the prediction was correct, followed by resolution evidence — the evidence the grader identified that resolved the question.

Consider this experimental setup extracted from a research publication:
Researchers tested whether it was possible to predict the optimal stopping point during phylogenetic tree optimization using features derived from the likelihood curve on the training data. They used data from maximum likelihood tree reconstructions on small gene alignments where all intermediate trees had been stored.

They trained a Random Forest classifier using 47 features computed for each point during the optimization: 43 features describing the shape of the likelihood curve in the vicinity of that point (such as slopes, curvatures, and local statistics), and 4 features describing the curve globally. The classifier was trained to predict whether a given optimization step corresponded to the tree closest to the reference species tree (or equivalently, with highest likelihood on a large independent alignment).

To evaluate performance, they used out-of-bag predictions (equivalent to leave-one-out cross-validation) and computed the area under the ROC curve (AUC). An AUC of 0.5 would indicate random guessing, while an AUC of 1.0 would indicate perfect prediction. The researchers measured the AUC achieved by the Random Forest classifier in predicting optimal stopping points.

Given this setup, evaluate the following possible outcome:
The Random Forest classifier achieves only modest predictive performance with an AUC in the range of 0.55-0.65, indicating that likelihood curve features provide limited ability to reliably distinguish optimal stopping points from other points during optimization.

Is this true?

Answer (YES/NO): NO